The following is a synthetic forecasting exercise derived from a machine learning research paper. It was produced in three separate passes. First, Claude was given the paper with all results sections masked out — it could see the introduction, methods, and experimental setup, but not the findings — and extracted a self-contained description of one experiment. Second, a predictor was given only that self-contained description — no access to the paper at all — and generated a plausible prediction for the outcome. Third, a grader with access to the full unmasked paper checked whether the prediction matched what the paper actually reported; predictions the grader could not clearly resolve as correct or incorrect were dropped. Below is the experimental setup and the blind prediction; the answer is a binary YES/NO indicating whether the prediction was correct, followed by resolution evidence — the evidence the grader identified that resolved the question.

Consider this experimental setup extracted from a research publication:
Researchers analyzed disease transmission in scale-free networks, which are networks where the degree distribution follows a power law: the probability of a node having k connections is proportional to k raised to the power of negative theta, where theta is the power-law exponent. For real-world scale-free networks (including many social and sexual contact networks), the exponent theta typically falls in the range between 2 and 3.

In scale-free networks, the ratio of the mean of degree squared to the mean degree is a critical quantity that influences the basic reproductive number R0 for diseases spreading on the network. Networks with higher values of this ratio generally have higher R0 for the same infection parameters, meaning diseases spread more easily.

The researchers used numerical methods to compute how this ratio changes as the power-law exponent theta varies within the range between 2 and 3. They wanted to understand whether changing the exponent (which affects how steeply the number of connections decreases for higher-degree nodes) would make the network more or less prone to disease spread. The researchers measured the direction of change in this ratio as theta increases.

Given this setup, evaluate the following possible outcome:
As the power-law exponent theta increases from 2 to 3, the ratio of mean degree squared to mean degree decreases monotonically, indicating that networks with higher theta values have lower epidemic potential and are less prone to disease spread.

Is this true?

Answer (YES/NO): YES